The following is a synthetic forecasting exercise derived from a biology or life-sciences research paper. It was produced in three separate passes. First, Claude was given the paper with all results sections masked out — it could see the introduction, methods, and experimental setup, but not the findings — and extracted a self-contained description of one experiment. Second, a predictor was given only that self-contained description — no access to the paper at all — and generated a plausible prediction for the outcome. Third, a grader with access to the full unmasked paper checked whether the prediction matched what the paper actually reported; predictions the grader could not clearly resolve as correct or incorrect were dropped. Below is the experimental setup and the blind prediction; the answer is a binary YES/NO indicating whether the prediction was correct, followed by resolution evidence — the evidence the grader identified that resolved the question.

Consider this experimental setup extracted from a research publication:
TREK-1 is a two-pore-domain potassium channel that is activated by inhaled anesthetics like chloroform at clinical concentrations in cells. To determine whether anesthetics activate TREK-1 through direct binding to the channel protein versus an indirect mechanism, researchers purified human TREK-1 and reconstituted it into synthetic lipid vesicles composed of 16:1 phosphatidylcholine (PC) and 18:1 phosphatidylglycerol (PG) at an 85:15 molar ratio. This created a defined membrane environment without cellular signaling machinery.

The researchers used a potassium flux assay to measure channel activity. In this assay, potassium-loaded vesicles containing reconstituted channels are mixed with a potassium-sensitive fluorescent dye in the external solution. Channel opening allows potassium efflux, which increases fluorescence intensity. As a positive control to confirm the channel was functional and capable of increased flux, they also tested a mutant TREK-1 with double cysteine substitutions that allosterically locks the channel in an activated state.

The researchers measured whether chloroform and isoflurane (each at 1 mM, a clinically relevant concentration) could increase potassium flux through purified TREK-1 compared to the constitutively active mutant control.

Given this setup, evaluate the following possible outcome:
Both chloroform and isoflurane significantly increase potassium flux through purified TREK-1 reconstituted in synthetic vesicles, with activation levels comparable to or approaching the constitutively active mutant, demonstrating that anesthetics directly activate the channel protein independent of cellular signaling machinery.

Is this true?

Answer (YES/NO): NO